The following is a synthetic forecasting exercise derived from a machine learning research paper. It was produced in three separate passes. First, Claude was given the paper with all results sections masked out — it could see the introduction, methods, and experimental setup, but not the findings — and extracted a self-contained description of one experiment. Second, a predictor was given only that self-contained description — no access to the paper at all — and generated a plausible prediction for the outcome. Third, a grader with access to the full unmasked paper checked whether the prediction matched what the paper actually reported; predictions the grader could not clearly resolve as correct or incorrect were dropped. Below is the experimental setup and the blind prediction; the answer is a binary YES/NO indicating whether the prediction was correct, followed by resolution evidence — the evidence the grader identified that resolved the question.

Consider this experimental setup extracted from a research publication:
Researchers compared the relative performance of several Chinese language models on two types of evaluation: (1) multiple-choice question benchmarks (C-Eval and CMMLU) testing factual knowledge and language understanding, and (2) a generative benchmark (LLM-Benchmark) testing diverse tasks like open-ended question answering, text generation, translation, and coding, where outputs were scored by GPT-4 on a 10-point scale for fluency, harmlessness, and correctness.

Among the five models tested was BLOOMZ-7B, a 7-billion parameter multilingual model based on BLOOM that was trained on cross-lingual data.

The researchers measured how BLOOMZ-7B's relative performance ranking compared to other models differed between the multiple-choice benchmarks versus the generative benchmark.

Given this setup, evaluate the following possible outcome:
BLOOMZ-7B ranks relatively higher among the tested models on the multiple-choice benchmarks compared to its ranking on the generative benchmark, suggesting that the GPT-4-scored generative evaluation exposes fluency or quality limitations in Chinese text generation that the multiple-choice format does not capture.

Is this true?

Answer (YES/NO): YES